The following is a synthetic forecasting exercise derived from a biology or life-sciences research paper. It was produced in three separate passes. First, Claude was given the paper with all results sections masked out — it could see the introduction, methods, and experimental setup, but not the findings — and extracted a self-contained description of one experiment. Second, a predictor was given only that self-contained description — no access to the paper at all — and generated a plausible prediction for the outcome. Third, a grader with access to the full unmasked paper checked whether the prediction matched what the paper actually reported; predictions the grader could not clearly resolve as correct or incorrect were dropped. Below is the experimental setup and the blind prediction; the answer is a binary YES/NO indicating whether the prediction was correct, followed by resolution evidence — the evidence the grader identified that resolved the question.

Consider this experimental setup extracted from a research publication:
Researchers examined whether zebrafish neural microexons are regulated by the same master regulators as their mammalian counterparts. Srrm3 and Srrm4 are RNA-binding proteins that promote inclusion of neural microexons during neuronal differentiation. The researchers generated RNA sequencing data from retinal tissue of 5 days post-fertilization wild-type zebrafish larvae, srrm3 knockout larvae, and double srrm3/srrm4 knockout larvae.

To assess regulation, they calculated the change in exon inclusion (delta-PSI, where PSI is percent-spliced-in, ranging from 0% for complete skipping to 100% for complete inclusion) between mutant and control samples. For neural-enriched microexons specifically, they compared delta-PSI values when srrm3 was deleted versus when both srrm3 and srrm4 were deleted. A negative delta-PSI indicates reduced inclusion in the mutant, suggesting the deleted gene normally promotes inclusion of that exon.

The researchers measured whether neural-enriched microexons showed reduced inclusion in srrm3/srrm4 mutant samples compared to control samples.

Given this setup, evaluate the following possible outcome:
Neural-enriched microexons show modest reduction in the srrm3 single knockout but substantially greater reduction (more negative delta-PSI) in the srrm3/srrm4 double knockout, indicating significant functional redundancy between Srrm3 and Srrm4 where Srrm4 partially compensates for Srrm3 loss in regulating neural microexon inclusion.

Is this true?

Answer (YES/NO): NO